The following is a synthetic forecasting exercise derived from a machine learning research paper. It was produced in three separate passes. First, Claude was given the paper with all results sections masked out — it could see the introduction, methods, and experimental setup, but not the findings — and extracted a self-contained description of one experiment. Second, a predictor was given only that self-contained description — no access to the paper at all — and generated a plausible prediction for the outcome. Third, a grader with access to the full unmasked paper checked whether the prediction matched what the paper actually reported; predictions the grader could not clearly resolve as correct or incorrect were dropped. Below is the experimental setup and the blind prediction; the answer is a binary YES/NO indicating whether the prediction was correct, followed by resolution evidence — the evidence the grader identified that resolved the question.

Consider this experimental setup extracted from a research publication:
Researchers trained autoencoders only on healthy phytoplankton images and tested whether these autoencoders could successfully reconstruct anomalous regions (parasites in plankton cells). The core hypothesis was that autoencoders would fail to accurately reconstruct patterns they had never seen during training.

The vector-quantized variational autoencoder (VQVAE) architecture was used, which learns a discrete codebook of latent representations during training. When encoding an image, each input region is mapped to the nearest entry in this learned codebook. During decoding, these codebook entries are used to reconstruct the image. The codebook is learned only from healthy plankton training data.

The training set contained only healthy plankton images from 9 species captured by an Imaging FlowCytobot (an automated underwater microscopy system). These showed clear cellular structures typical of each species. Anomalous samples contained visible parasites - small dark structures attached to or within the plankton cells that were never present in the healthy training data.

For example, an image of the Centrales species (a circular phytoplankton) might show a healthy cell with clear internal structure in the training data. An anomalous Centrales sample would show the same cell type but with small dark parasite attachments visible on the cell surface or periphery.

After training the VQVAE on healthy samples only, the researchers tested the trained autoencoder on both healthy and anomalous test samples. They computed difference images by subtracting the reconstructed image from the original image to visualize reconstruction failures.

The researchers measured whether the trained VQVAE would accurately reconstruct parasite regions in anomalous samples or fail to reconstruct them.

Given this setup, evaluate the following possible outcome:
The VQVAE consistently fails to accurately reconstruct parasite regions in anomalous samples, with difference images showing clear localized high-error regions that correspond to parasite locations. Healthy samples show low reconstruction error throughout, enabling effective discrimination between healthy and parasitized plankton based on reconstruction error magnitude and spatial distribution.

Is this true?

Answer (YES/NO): NO